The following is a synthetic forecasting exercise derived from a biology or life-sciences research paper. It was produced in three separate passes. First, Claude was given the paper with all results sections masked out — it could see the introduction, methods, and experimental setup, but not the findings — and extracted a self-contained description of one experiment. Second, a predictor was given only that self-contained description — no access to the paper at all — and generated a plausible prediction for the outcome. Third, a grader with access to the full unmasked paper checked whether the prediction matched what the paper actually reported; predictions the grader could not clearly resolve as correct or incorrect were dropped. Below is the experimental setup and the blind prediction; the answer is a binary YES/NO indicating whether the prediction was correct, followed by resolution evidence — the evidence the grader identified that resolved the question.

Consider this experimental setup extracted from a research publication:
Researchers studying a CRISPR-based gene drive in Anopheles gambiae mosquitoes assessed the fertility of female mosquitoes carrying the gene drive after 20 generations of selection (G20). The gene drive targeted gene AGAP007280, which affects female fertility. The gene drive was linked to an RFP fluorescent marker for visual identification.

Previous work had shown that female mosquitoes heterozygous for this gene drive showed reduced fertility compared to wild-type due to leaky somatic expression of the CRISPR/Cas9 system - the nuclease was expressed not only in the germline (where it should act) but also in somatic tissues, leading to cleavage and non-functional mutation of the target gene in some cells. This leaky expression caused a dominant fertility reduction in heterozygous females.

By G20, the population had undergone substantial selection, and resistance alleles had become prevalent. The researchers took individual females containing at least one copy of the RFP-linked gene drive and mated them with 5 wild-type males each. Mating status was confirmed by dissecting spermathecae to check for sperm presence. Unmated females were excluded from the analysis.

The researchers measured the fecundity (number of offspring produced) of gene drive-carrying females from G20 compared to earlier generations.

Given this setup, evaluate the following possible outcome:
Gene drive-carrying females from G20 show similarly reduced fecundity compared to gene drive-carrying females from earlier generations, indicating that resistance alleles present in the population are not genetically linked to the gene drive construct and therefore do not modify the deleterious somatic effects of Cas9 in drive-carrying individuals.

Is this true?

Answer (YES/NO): NO